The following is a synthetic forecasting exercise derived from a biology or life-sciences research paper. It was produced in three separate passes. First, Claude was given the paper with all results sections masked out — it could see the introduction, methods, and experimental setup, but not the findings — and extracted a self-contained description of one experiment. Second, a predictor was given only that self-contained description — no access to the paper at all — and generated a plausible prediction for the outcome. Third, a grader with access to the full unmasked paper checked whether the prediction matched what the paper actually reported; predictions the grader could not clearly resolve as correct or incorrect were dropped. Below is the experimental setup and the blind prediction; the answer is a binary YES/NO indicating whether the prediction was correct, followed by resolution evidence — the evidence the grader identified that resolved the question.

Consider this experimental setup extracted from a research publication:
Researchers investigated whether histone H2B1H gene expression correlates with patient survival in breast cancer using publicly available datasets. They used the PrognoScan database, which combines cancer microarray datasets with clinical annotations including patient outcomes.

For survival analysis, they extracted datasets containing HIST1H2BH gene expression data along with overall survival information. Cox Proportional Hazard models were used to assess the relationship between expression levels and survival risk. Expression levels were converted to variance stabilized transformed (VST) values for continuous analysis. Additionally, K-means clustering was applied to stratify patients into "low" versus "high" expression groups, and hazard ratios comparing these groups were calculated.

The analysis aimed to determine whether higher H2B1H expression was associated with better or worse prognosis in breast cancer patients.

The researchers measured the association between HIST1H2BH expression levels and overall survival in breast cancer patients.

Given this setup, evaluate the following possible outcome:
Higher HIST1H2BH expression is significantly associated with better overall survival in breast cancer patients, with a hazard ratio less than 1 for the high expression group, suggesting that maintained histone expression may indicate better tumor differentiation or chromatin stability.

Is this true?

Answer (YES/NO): NO